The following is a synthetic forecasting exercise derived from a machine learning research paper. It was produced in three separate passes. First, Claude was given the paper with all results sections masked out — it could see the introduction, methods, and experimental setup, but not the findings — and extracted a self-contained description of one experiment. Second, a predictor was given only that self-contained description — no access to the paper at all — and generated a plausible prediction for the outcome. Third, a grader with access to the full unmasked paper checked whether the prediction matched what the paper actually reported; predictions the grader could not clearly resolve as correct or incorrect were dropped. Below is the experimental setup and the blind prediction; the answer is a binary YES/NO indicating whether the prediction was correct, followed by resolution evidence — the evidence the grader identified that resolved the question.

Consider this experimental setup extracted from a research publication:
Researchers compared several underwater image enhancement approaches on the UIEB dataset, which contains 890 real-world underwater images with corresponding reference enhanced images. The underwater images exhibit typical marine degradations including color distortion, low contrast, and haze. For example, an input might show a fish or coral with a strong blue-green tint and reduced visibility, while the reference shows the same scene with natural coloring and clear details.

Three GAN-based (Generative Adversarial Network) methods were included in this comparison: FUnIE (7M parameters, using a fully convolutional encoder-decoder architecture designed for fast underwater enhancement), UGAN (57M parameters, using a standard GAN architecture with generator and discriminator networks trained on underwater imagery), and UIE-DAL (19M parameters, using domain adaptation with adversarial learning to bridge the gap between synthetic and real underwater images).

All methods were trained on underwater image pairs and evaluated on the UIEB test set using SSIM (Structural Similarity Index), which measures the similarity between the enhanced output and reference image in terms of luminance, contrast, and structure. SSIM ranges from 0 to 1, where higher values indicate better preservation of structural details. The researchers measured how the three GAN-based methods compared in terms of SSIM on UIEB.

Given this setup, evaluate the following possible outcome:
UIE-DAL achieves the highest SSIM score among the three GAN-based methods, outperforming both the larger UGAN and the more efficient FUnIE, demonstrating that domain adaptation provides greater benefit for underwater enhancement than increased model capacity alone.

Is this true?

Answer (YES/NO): YES